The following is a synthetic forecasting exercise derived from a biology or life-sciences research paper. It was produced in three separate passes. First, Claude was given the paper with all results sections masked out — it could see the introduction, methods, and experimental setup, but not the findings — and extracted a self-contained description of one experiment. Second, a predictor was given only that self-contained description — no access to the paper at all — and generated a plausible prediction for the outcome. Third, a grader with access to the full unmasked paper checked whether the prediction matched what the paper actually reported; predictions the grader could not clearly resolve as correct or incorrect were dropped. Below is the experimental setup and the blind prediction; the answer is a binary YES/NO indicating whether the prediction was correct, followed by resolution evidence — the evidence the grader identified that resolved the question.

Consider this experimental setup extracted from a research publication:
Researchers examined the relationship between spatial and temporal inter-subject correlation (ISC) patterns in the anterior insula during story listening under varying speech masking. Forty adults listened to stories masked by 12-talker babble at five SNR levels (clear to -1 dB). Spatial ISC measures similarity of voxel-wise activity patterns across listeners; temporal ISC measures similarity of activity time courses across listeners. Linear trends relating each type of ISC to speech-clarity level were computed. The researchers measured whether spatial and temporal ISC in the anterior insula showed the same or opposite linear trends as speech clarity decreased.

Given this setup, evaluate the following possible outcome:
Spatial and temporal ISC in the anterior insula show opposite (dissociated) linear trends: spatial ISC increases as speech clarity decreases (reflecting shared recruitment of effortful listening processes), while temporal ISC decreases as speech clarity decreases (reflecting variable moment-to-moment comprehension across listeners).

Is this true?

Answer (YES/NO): YES